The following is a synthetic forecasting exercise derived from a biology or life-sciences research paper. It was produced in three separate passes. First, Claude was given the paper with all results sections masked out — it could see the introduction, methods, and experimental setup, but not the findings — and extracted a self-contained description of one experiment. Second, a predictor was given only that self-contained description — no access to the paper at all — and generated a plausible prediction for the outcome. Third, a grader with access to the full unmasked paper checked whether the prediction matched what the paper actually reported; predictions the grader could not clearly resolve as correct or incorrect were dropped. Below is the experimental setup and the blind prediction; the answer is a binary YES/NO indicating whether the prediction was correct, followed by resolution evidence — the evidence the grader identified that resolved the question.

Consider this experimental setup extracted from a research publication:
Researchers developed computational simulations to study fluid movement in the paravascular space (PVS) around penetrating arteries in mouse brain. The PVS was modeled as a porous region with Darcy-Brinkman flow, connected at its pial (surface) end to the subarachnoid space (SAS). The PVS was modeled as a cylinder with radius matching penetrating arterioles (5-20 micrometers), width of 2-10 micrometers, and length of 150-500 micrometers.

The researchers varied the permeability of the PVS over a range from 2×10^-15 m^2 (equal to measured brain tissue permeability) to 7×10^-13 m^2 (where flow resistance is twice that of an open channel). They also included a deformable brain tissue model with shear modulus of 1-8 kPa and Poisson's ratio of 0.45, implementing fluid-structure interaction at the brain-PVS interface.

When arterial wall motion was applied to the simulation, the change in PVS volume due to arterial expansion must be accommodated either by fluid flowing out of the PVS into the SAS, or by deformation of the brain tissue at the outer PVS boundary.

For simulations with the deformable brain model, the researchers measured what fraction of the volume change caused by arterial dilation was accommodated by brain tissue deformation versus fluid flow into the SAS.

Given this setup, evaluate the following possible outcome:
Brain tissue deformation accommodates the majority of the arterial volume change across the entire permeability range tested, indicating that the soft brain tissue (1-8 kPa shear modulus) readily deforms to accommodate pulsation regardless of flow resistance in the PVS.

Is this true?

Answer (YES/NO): YES